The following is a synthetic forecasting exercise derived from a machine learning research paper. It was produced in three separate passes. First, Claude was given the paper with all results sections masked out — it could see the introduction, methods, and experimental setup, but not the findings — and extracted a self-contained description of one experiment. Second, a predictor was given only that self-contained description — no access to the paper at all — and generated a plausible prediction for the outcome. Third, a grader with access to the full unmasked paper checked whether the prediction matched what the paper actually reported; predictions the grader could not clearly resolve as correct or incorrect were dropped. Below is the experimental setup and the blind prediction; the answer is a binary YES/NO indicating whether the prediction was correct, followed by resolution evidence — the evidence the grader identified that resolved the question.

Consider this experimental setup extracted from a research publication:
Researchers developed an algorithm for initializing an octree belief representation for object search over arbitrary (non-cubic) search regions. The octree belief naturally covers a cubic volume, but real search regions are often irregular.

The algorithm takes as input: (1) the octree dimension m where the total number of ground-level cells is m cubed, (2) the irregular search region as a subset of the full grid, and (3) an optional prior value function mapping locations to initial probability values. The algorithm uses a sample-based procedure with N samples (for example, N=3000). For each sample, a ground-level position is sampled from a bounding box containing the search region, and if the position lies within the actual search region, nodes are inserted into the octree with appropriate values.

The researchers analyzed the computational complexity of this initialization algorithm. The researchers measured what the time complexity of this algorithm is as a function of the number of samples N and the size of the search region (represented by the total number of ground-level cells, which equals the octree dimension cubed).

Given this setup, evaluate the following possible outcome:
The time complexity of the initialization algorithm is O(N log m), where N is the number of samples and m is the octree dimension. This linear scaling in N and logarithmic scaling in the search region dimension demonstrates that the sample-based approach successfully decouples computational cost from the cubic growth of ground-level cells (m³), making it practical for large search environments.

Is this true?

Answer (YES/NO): NO